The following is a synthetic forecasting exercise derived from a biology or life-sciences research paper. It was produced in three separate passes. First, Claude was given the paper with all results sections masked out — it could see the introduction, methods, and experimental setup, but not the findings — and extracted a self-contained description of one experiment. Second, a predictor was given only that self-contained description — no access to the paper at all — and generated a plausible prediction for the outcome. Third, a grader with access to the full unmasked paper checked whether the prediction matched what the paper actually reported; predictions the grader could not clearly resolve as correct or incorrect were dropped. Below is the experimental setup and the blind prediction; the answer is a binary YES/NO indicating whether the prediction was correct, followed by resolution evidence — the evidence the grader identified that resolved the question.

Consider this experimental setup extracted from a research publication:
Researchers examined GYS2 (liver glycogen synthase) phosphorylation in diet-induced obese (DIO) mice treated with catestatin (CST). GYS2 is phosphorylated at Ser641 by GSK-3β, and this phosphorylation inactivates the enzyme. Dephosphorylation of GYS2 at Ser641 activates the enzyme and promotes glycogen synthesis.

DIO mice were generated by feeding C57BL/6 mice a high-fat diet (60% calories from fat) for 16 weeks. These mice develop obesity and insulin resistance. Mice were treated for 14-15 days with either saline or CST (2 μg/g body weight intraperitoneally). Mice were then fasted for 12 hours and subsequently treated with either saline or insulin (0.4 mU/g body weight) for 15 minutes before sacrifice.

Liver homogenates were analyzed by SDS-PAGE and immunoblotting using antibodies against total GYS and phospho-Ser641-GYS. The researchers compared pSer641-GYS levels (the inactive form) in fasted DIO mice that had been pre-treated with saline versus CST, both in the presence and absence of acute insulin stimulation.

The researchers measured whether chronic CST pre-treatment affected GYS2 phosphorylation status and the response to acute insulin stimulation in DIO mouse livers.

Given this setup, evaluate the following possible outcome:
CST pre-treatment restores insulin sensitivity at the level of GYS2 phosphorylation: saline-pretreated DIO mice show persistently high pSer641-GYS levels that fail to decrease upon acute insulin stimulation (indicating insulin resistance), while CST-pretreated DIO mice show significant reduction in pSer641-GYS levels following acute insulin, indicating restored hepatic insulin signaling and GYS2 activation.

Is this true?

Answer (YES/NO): YES